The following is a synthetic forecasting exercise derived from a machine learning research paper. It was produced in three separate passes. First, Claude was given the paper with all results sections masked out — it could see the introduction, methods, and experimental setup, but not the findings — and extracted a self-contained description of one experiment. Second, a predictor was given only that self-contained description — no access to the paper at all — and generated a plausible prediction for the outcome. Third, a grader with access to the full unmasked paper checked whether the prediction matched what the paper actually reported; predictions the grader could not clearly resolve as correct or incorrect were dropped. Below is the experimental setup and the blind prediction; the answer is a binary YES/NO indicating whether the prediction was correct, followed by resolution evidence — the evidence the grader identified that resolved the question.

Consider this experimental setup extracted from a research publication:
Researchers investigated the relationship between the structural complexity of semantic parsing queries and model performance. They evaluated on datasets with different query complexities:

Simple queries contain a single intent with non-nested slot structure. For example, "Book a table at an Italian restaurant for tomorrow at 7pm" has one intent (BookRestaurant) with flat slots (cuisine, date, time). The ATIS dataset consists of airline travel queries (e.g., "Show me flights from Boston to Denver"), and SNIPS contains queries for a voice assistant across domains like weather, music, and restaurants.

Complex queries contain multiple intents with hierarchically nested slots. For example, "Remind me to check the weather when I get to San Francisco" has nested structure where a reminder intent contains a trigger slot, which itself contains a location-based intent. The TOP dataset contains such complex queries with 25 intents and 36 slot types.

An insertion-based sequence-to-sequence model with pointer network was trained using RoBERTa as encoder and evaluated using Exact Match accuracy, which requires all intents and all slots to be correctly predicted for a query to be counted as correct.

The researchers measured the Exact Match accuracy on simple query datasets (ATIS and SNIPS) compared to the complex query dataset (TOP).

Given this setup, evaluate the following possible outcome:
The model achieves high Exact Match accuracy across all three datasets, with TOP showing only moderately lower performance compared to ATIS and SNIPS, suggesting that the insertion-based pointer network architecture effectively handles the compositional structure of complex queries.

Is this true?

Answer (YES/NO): YES